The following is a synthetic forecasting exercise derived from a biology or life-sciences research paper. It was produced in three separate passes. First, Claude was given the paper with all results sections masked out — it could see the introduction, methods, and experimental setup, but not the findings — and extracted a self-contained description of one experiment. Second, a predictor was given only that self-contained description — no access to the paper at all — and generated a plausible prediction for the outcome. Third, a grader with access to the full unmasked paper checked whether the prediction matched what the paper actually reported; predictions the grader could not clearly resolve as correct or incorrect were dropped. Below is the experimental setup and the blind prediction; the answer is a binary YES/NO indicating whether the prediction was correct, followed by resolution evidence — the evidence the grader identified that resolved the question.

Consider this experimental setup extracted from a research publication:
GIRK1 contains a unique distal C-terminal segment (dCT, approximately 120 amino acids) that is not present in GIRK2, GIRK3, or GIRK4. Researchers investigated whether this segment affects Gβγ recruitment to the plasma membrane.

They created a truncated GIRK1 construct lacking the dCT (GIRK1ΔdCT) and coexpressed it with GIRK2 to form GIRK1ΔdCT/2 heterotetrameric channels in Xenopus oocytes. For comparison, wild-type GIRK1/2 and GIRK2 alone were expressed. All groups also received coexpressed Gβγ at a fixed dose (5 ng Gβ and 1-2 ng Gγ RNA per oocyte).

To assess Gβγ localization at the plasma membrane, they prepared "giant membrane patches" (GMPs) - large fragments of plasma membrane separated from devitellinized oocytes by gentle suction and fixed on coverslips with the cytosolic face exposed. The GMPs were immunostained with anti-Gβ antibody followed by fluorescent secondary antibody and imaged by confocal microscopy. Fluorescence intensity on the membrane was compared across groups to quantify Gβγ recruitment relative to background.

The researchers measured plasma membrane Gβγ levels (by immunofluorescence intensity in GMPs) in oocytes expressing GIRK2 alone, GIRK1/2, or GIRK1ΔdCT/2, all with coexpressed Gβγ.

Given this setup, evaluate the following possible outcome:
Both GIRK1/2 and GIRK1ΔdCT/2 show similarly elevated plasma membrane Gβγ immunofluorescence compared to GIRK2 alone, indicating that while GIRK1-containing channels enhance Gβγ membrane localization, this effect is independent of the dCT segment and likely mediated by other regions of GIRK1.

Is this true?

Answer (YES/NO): NO